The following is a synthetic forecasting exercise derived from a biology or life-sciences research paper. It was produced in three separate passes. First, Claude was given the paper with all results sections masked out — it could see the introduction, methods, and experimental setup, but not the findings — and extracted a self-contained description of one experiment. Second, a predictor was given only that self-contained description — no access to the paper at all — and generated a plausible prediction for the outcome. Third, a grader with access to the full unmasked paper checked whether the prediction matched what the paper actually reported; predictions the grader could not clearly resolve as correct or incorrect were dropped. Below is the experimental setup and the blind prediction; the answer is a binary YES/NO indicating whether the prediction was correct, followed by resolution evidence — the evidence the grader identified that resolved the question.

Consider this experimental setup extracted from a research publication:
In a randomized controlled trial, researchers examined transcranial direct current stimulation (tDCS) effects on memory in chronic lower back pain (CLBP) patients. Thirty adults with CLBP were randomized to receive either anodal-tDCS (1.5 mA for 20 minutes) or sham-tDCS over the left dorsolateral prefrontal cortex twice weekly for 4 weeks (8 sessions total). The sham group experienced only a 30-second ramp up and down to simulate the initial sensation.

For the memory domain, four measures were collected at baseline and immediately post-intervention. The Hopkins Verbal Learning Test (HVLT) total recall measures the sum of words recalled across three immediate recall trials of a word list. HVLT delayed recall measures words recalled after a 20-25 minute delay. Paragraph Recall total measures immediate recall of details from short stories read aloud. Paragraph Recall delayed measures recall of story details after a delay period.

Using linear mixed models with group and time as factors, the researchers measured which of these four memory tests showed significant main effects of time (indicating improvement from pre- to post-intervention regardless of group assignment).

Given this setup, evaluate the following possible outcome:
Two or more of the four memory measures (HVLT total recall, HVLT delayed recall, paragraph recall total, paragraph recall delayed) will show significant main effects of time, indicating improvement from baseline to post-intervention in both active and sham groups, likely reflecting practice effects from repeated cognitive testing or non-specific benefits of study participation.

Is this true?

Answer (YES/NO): YES